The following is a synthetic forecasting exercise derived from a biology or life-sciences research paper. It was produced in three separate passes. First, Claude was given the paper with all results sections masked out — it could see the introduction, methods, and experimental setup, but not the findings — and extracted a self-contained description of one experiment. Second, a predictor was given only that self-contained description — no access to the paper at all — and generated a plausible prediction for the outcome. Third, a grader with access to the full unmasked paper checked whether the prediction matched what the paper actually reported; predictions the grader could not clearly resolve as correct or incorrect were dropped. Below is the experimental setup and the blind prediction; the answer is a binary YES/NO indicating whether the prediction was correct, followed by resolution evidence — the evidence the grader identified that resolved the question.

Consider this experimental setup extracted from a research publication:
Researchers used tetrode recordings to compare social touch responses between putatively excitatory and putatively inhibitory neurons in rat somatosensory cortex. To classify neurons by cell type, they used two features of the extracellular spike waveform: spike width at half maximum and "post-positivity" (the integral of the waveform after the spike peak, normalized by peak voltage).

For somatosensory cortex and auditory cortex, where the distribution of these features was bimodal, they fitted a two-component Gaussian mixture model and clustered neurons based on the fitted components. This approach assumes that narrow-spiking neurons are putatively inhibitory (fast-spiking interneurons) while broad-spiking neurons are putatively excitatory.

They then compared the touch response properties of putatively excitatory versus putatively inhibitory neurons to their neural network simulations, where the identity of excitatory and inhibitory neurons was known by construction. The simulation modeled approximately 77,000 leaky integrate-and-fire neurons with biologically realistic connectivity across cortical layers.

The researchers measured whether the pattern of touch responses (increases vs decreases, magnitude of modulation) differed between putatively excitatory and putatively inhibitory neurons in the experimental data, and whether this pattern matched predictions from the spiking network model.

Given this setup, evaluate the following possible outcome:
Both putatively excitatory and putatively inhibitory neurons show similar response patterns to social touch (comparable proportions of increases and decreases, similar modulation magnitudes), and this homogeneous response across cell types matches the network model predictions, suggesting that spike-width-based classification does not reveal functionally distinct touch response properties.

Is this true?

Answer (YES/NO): YES